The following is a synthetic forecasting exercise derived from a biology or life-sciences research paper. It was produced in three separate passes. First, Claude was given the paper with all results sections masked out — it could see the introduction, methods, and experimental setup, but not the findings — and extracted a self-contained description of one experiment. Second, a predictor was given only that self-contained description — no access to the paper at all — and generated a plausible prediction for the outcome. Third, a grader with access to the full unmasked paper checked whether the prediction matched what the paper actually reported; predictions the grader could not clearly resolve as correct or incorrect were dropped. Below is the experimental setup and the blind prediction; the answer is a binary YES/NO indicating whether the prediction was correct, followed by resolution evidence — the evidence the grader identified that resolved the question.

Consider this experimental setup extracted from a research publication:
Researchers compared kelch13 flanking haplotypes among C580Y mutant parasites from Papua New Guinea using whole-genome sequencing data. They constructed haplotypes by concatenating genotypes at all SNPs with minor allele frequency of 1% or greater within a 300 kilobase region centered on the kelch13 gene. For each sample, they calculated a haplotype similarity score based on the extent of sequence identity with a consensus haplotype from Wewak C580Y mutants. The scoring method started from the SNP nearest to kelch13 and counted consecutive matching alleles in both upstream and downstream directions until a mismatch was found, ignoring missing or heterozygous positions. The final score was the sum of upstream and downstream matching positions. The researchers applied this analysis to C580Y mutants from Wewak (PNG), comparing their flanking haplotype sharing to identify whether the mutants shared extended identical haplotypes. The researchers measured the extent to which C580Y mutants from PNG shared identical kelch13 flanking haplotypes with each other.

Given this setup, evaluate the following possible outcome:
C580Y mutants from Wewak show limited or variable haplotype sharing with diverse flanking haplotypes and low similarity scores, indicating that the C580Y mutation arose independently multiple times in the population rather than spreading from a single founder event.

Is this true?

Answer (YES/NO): NO